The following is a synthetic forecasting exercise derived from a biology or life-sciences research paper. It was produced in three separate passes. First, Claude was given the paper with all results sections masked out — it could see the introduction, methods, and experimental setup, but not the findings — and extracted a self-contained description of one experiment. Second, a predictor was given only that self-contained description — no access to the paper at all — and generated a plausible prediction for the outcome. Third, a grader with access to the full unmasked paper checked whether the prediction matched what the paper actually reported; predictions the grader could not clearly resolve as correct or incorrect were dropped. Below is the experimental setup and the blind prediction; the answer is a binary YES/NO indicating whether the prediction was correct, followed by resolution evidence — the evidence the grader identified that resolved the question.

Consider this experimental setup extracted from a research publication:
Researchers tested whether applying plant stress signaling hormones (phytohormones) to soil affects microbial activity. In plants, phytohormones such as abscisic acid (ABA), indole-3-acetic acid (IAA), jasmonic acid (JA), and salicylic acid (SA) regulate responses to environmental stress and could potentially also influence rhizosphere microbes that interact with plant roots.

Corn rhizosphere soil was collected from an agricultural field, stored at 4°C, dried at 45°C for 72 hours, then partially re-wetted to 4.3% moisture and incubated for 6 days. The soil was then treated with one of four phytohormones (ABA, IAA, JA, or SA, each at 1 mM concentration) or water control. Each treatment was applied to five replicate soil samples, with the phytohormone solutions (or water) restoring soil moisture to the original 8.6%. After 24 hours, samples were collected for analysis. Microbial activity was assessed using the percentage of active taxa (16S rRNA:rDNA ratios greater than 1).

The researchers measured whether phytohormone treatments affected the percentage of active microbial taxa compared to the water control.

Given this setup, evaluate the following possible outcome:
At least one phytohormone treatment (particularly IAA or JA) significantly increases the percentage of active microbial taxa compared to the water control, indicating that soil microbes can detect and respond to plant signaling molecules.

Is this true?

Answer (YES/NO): NO